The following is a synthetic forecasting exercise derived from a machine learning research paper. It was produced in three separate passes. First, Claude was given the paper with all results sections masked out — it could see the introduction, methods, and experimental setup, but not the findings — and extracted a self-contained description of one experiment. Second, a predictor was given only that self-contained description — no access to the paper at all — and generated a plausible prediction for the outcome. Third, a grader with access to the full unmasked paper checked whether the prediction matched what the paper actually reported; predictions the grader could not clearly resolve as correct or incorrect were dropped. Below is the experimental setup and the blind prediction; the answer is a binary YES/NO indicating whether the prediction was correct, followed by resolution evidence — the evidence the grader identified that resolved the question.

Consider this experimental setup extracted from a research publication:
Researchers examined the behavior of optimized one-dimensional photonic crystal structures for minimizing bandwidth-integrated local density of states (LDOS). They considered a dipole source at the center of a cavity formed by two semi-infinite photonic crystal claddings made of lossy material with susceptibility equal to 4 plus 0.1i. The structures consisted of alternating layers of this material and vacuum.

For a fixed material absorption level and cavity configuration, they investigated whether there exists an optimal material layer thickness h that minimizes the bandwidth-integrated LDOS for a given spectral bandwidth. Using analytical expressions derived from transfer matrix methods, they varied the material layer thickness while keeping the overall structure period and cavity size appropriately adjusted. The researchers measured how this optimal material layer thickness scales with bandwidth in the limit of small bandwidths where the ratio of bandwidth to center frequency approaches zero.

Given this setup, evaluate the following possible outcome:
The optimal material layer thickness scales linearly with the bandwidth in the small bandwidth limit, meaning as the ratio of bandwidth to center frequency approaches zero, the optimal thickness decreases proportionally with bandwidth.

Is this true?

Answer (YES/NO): NO